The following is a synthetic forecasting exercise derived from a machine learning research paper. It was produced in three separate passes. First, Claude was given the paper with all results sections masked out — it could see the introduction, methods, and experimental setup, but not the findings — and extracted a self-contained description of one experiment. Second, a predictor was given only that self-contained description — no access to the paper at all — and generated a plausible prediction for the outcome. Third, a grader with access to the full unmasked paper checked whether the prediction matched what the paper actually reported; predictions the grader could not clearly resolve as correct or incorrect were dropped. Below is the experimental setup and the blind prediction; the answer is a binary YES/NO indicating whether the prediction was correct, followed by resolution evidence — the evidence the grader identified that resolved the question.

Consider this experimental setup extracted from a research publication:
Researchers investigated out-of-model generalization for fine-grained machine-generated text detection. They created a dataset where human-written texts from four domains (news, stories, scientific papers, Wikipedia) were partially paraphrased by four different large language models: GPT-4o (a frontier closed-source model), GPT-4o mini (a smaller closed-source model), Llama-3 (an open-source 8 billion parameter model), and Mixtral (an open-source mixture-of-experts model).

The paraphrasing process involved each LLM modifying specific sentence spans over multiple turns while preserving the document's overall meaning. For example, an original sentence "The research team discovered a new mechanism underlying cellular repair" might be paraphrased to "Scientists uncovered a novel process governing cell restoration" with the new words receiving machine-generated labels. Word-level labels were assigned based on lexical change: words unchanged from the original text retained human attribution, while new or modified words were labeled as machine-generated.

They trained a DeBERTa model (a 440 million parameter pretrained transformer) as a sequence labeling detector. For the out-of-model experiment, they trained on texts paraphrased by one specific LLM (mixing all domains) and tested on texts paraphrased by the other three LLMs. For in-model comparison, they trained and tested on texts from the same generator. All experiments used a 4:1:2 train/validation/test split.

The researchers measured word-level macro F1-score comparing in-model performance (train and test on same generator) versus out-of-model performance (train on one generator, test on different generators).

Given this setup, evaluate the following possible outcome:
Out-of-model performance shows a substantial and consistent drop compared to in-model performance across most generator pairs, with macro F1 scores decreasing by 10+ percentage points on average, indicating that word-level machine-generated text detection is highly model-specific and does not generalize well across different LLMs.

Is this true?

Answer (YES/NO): NO